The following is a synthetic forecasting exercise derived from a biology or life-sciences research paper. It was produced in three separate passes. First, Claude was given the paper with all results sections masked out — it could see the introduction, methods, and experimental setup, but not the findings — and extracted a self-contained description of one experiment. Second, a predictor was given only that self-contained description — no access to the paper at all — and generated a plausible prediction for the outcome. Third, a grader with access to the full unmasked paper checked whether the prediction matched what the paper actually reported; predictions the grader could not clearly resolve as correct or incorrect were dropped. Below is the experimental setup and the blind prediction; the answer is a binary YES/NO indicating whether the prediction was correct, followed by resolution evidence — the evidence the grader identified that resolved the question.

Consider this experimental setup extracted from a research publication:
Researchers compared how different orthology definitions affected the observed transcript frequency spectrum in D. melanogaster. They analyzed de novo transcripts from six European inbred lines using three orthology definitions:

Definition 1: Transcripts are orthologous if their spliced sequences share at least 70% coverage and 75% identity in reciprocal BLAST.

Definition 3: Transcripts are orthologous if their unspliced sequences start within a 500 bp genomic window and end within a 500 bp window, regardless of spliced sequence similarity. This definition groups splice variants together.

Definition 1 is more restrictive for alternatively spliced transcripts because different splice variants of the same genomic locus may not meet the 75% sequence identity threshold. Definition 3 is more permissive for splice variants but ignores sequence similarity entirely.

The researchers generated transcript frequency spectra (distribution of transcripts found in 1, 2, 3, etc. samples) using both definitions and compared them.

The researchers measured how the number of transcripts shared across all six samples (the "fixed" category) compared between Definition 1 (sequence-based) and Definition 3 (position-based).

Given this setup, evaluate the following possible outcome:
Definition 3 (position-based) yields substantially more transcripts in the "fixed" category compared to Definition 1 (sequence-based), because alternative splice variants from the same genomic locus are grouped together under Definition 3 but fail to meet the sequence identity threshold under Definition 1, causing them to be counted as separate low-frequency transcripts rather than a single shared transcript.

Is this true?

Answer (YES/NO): NO